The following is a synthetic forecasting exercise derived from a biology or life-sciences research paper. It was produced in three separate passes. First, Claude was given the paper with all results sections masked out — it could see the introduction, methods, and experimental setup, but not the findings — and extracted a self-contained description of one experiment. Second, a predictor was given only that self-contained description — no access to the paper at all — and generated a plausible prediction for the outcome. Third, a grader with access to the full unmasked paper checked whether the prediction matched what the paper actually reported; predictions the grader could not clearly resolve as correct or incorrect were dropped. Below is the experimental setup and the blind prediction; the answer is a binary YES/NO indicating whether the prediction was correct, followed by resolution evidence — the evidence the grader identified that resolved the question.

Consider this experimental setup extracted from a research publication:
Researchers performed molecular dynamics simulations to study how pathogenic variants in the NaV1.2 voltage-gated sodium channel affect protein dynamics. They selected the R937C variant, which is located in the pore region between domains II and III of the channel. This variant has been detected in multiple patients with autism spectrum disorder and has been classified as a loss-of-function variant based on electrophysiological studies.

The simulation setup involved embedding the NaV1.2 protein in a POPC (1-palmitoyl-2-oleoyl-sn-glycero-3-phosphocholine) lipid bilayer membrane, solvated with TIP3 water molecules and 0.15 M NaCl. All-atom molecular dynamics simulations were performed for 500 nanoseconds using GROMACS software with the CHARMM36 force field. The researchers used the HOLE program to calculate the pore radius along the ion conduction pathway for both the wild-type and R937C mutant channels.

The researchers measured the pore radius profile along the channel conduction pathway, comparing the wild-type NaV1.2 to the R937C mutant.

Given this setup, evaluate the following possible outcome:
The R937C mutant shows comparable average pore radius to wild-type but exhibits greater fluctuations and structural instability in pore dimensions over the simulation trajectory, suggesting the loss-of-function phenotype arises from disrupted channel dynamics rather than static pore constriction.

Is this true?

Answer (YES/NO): NO